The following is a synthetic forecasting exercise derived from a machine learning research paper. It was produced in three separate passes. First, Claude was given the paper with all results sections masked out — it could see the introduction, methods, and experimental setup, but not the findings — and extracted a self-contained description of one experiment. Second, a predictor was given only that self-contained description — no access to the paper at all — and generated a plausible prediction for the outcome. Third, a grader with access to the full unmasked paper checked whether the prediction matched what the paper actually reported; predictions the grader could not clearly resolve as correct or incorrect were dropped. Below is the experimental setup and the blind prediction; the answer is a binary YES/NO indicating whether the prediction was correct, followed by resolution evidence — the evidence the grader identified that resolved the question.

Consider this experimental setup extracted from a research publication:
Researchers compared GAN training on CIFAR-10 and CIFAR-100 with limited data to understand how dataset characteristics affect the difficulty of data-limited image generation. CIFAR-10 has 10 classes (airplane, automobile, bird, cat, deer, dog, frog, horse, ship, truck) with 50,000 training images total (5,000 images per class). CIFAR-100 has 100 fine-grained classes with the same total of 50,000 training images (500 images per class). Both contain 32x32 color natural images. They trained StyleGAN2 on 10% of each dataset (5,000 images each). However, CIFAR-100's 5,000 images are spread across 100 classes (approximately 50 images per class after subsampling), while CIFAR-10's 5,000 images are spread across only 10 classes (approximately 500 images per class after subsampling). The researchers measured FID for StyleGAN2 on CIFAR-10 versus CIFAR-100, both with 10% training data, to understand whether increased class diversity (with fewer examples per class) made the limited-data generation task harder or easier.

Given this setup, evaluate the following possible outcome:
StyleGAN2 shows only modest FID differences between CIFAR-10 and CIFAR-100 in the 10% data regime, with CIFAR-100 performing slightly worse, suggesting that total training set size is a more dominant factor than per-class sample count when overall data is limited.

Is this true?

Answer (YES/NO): NO